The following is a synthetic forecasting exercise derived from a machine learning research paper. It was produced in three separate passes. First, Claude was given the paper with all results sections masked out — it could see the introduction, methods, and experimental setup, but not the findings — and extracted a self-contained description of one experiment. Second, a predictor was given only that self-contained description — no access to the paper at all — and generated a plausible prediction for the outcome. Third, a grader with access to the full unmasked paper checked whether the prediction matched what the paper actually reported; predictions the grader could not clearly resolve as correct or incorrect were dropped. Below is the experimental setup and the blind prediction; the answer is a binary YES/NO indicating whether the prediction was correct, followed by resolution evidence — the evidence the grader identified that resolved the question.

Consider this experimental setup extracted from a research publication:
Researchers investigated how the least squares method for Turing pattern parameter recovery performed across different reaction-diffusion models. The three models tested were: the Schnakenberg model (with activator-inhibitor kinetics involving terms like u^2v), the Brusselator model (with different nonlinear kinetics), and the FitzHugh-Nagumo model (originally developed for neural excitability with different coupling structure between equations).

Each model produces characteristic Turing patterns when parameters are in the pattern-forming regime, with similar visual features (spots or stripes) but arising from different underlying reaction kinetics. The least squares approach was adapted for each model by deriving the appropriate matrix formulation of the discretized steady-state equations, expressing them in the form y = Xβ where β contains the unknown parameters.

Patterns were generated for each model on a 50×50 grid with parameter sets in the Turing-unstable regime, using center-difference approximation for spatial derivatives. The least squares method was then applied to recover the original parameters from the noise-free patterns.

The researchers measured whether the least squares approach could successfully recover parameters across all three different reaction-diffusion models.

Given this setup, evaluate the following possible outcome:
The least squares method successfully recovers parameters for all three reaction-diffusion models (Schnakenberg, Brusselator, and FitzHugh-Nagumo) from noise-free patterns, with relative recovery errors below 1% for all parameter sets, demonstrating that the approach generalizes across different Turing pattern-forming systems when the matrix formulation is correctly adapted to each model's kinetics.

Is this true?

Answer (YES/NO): YES